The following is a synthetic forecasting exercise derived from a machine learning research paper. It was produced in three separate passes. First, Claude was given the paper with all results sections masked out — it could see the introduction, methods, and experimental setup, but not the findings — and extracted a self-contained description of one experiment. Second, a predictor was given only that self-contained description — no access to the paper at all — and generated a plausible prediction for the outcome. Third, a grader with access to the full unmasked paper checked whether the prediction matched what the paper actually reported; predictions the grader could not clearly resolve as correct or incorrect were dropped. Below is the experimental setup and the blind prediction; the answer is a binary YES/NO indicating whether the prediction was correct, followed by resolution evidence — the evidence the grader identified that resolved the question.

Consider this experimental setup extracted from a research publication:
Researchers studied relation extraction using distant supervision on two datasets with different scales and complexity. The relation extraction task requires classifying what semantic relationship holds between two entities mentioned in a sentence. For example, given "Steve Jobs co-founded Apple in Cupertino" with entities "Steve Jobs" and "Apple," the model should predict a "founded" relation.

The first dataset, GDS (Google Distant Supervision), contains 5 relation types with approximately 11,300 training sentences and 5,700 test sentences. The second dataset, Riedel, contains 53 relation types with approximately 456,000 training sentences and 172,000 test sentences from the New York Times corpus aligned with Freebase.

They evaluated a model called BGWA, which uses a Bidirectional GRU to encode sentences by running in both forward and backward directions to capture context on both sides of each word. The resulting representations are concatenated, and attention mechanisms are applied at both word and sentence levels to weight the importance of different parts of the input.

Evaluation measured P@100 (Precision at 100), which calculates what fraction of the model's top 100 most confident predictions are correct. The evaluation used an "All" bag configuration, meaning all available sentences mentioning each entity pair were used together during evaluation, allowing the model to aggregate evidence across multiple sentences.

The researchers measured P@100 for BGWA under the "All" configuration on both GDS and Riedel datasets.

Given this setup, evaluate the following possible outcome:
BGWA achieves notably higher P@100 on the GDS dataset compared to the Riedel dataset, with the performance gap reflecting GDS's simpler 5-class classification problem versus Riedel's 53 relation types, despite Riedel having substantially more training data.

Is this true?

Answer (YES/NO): YES